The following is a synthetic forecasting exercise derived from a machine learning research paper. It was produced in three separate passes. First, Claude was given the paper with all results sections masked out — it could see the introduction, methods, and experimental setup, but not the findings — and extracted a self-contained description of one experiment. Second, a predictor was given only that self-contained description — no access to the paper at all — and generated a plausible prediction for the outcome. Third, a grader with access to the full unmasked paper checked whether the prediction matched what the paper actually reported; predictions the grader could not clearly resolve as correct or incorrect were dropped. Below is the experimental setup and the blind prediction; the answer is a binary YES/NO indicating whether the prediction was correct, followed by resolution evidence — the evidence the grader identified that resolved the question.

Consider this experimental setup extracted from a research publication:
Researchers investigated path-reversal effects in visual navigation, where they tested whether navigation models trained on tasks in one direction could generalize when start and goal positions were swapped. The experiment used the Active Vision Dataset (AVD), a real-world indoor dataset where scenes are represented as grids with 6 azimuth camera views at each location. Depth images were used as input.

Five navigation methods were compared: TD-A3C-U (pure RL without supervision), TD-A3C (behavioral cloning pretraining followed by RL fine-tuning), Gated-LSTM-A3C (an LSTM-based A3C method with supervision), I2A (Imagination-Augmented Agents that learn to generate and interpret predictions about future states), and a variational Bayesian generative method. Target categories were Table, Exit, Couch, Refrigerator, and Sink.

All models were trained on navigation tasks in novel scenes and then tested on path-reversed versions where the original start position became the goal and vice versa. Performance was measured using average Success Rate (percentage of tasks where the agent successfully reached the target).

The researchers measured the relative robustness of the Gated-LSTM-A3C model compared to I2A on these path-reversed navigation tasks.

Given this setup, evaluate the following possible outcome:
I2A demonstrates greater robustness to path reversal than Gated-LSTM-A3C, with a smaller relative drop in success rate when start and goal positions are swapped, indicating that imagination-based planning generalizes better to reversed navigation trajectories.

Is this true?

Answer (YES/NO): YES